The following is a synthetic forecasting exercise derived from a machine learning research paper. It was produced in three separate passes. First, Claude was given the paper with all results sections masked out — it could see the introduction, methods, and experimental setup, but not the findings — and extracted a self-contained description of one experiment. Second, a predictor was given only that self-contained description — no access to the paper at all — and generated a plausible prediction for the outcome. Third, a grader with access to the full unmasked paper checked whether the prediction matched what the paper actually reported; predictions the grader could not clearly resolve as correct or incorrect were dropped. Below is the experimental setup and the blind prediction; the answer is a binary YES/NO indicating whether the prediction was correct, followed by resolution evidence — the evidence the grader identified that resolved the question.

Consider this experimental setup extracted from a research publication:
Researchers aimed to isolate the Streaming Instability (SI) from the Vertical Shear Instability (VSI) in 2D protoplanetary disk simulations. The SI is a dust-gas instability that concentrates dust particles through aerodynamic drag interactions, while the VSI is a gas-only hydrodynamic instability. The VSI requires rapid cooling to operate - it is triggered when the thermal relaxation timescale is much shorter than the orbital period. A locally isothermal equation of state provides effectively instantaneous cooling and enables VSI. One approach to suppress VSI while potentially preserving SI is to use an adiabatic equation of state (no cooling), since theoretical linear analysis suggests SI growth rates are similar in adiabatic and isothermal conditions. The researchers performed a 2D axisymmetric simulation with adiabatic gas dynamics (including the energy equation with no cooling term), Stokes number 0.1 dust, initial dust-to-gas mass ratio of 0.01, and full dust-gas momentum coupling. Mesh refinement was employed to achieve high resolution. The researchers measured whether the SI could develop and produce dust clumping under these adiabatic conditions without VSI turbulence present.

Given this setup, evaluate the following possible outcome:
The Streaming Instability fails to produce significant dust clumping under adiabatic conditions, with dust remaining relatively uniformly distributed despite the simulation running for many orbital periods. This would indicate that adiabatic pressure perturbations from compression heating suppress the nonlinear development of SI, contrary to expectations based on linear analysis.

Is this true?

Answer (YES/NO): NO